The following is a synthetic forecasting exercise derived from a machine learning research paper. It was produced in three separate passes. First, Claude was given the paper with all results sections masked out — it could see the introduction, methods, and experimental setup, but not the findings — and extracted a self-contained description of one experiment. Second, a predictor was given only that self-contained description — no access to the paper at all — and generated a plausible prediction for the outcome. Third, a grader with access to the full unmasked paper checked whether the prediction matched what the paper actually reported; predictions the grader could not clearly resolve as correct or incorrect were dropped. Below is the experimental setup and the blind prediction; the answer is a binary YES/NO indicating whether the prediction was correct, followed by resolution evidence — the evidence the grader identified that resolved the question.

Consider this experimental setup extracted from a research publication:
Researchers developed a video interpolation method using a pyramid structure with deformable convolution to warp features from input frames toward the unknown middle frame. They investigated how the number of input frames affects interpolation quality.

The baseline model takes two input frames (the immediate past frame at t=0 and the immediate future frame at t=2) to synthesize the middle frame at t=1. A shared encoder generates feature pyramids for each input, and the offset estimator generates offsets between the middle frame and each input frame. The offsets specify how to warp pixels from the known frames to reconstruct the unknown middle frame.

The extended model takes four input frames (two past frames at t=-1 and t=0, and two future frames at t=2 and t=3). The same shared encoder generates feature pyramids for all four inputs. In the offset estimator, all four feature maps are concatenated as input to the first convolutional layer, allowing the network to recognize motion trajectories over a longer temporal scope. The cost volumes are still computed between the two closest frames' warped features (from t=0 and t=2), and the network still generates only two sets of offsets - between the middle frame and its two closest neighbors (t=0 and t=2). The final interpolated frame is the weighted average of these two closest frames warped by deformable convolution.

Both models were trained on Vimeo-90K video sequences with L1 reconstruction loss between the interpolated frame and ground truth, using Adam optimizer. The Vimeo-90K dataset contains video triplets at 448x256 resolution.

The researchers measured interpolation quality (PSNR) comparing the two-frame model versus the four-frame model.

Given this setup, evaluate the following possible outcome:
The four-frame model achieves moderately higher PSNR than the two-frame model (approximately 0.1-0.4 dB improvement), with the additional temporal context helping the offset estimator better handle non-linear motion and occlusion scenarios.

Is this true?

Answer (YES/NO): YES